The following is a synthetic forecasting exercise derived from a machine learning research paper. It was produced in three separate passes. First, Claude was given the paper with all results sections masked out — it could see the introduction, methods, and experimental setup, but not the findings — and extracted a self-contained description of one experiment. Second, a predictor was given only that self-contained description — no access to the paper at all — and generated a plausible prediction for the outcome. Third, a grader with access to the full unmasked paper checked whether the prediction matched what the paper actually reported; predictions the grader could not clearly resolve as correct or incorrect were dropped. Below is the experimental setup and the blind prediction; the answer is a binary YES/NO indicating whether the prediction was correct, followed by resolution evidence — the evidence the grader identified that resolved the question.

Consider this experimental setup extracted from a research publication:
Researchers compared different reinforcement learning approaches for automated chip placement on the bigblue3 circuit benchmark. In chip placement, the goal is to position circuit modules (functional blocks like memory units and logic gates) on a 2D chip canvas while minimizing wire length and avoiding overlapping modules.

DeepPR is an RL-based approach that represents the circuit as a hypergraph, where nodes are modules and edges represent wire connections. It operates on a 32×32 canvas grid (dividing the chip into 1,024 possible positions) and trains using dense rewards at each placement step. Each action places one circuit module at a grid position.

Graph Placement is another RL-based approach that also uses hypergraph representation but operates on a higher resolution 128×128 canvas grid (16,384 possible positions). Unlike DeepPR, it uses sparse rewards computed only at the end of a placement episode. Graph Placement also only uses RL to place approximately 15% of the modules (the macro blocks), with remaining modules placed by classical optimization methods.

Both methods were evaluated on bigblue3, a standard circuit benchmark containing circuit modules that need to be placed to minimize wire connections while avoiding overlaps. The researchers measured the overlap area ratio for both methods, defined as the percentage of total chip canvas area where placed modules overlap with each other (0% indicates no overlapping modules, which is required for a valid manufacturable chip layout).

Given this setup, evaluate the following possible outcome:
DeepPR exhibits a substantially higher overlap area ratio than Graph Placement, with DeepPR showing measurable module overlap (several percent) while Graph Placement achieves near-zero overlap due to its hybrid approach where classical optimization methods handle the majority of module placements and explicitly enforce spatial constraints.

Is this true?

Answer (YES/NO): NO